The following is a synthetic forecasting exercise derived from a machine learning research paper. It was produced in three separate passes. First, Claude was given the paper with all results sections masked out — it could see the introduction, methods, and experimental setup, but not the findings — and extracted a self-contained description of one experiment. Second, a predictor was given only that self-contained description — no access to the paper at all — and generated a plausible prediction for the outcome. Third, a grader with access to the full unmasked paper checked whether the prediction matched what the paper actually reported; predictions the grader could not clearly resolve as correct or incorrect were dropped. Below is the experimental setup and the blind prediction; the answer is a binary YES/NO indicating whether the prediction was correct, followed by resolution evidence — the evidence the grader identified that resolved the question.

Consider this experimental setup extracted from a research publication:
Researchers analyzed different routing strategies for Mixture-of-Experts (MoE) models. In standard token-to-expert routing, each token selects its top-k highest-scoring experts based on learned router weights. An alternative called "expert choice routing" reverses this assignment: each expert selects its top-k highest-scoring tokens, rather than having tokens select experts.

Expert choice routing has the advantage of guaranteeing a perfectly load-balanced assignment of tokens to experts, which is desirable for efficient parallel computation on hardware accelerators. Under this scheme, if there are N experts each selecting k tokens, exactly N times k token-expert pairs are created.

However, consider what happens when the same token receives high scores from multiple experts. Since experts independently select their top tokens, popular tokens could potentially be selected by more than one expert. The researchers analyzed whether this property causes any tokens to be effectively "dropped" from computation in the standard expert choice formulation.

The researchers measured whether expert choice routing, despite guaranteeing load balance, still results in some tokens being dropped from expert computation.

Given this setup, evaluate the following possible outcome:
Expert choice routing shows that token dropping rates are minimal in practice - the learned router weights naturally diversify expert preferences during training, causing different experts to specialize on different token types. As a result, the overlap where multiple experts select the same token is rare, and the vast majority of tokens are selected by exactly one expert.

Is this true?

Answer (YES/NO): NO